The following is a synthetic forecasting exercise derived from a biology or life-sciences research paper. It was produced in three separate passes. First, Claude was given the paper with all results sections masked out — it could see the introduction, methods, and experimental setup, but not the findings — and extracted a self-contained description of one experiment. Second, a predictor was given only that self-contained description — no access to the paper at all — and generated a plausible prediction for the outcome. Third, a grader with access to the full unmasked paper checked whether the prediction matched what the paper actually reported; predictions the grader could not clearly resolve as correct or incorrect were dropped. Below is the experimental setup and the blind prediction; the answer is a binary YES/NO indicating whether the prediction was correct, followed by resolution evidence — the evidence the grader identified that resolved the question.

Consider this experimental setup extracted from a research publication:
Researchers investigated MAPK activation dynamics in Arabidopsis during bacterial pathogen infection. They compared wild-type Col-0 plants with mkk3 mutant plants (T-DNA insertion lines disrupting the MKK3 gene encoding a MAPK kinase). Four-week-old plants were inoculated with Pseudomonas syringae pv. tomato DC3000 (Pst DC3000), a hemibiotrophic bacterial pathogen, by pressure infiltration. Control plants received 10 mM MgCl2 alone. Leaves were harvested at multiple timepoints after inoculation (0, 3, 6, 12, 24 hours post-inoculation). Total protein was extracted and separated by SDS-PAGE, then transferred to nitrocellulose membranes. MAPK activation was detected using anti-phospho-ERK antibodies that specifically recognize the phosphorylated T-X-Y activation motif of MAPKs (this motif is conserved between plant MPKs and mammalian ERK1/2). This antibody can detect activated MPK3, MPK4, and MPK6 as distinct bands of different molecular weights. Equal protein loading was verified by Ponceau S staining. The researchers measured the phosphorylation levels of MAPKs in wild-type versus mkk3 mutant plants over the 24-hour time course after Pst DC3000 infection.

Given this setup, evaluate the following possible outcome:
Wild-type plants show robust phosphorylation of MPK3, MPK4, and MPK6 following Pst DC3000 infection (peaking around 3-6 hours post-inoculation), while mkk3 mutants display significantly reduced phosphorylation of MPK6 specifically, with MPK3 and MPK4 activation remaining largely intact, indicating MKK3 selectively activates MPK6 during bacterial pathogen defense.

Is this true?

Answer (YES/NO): NO